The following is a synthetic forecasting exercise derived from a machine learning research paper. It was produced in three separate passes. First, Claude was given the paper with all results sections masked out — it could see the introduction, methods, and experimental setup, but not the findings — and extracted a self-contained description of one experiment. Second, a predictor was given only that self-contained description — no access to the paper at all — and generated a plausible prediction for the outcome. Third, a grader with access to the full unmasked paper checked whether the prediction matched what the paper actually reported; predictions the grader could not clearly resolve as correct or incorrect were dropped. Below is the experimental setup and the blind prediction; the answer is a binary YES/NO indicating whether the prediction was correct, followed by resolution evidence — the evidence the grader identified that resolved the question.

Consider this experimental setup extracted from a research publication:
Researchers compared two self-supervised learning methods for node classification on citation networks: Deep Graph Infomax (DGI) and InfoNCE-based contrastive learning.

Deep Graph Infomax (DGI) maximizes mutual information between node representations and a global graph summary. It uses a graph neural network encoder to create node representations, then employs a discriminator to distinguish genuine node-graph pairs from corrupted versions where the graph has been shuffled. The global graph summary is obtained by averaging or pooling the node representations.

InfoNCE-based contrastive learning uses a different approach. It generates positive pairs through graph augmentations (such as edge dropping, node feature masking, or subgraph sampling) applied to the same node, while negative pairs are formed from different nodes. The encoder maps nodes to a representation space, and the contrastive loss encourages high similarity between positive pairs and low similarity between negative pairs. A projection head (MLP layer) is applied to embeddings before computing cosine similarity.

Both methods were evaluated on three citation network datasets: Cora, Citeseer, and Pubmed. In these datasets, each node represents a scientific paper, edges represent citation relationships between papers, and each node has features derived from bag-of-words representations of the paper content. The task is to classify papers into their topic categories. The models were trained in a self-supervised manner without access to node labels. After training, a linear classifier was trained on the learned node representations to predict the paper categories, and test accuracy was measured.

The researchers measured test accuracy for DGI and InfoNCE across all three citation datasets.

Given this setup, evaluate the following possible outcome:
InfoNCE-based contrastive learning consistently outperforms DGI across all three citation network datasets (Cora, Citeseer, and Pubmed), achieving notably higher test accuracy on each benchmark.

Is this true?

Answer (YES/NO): NO